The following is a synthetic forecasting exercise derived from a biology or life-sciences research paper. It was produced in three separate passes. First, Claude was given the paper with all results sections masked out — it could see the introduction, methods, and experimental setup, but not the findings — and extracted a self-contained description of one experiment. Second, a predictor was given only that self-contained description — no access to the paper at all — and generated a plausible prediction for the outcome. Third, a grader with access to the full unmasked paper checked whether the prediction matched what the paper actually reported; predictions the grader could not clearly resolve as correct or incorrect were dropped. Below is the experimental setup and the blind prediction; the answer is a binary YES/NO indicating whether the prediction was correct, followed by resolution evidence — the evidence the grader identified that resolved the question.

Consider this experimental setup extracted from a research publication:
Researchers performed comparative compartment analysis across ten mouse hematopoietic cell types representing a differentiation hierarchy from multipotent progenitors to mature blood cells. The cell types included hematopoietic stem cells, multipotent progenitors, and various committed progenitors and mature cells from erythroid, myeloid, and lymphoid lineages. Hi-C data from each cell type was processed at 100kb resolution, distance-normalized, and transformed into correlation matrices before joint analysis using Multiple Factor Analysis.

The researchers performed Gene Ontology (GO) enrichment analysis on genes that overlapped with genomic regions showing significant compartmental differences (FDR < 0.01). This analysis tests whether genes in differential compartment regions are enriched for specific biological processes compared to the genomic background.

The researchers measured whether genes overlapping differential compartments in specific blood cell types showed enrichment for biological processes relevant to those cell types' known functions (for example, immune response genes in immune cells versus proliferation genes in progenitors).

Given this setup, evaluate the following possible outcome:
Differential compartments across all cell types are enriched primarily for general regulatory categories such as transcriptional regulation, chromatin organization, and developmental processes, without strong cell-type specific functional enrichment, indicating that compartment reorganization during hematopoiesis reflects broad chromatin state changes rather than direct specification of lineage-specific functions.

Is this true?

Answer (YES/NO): NO